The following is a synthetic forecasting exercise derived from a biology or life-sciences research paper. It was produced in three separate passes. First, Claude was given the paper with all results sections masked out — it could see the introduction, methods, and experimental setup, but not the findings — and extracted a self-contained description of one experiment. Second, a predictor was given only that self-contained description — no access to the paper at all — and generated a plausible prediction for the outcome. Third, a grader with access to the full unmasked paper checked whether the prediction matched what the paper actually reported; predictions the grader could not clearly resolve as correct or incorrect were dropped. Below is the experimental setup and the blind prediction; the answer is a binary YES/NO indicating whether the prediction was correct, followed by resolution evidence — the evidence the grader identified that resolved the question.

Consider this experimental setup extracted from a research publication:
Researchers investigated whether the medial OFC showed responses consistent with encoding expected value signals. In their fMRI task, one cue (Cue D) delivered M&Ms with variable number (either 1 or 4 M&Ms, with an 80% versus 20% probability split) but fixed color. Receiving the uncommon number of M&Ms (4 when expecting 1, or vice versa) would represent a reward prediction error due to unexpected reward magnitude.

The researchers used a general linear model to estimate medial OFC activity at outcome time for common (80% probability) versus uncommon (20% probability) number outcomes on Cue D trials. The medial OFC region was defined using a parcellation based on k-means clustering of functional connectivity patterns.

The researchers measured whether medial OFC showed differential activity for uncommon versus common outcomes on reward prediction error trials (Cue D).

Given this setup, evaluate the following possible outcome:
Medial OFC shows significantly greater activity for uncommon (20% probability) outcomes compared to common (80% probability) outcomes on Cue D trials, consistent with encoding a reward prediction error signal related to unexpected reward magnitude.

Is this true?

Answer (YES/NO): NO